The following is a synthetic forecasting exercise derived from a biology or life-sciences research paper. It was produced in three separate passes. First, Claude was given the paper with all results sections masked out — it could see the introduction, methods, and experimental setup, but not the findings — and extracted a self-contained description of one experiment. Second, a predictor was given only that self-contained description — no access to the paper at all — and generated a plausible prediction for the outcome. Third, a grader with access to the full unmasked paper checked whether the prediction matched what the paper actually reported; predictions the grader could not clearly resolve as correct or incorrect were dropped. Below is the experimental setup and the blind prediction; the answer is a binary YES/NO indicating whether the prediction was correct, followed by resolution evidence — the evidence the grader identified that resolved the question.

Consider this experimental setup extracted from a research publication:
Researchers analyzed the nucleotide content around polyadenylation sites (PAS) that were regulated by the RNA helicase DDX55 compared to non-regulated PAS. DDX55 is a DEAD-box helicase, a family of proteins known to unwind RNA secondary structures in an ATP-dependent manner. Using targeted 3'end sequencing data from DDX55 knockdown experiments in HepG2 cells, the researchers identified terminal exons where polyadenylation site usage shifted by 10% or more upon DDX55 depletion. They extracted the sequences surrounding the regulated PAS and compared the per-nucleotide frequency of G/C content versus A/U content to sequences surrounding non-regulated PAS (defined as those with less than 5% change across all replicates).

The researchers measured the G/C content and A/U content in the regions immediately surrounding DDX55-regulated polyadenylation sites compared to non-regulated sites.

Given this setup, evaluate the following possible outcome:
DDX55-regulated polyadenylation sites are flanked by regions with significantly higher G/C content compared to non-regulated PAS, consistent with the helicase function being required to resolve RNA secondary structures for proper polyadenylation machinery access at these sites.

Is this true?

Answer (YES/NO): YES